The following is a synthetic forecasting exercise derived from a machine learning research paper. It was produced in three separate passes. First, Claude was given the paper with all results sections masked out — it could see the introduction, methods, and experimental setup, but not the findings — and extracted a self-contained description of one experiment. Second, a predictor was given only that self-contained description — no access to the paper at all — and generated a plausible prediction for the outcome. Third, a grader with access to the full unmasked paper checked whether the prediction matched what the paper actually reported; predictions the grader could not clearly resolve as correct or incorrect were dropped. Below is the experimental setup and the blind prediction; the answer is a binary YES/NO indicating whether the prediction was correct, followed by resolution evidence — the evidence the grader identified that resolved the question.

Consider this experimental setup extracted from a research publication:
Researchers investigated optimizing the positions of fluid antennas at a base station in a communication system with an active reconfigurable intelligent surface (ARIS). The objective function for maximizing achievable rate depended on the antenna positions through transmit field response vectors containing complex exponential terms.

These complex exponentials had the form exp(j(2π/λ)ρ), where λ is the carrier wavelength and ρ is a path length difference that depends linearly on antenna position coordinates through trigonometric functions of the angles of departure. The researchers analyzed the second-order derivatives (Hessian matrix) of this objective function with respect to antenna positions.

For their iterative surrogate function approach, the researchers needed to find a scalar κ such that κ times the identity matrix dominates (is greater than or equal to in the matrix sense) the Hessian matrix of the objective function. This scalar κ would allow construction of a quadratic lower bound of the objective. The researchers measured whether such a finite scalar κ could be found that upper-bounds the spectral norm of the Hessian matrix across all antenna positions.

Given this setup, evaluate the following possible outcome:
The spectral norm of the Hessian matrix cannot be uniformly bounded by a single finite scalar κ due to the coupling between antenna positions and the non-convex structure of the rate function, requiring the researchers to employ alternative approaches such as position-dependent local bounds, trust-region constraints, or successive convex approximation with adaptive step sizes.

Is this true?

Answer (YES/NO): NO